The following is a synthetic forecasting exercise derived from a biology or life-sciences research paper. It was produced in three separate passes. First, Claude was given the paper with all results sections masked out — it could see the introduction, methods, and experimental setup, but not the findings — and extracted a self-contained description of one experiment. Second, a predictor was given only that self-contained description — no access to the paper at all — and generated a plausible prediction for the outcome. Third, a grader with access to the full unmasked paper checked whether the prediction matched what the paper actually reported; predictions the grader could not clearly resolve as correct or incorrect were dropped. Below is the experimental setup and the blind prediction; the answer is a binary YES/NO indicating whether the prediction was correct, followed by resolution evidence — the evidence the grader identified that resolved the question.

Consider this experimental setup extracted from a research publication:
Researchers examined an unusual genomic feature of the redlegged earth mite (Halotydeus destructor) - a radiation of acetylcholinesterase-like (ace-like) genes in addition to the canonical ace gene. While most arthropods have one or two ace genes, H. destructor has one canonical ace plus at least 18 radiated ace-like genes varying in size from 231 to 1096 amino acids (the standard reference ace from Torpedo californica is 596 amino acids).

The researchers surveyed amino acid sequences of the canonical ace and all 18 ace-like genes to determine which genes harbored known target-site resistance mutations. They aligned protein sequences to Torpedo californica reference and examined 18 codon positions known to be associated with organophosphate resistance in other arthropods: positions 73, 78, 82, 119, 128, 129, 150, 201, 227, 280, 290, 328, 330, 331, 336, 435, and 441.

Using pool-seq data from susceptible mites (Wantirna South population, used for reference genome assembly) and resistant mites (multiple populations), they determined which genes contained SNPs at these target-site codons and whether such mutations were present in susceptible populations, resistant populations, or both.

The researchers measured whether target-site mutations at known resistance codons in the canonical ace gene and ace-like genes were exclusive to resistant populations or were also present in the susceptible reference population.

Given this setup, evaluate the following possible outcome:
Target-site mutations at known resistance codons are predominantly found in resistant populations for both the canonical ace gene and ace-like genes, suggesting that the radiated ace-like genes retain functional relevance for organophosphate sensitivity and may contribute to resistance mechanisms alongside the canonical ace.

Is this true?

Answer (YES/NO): NO